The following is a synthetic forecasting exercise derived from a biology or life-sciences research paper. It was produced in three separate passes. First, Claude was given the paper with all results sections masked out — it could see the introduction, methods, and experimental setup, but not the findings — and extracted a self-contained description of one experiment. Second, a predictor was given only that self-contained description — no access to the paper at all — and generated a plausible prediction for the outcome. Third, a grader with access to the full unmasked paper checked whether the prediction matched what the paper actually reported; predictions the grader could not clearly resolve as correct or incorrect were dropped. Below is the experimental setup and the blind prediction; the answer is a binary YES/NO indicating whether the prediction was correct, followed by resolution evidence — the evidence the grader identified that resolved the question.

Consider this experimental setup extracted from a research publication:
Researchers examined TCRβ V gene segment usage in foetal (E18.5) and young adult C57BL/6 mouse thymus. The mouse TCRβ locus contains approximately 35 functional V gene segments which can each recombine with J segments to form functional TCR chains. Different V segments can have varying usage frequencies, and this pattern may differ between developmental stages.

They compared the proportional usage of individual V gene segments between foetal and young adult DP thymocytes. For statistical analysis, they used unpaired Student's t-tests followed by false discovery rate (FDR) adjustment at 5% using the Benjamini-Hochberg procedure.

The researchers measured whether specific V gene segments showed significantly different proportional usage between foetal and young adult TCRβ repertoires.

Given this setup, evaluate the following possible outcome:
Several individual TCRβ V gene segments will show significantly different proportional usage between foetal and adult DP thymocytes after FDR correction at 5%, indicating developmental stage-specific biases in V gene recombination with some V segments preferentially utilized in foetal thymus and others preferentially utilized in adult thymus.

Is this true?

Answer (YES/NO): YES